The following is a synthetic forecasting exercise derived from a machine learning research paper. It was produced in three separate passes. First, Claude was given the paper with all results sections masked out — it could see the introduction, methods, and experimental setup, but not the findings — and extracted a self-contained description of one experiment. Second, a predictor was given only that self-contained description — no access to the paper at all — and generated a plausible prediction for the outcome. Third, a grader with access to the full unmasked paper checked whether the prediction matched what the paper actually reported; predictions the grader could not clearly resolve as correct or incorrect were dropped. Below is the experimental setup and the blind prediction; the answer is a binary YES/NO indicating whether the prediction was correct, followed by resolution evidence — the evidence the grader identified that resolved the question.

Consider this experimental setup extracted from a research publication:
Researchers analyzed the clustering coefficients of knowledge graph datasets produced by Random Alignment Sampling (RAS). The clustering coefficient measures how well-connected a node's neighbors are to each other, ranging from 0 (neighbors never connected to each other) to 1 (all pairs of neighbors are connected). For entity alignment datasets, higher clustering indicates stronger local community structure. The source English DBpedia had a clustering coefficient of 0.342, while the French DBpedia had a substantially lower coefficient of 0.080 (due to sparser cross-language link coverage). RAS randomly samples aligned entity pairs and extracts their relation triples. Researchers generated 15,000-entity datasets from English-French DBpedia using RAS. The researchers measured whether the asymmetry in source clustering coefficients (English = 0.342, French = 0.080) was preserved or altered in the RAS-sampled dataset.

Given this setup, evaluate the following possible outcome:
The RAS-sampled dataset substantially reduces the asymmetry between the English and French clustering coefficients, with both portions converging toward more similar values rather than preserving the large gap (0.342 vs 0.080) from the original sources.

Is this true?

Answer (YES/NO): YES